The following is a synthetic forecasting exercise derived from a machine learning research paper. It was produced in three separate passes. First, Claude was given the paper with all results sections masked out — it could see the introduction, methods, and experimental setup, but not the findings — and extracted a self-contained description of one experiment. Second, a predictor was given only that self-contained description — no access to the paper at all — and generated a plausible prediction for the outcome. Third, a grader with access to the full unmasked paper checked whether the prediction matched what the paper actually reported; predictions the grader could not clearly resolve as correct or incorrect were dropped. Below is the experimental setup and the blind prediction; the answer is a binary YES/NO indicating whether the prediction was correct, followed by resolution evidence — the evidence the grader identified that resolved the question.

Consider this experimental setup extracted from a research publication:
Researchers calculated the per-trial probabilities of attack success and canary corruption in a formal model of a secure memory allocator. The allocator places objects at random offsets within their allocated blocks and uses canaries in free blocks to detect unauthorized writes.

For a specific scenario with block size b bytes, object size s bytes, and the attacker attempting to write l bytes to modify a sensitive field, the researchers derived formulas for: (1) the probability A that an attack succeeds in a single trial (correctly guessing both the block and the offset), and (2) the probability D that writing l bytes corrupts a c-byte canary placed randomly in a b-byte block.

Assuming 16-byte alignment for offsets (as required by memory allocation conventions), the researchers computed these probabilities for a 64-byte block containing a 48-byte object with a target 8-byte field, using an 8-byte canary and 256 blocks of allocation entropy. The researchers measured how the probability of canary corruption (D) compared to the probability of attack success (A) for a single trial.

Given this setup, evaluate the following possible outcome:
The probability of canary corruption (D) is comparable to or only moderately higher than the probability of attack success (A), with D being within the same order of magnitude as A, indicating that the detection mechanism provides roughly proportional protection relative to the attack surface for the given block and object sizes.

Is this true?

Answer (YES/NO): NO